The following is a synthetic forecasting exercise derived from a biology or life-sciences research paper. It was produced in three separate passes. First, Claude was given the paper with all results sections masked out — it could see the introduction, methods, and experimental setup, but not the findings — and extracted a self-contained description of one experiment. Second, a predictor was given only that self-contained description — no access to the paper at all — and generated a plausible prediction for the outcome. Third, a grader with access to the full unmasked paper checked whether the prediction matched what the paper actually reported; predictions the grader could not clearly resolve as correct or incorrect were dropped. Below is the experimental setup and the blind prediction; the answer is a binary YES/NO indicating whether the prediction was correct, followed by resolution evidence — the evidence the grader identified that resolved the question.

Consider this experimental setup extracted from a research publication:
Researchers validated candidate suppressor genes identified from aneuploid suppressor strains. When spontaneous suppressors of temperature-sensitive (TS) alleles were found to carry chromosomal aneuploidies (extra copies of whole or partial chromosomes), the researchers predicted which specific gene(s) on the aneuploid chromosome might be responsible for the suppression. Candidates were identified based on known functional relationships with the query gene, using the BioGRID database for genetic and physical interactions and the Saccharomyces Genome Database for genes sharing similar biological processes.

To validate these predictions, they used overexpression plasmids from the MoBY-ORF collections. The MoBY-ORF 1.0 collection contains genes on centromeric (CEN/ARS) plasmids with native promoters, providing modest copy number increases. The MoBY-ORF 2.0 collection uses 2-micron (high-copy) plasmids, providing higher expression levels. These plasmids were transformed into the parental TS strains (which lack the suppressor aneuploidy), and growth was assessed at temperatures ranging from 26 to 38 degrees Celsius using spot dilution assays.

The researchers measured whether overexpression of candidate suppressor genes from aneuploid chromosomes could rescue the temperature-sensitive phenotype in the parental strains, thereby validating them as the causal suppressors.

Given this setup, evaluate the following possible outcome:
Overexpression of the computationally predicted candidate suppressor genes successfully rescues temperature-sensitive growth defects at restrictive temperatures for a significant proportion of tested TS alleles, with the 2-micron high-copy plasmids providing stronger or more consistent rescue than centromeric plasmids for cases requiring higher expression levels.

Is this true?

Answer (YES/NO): YES